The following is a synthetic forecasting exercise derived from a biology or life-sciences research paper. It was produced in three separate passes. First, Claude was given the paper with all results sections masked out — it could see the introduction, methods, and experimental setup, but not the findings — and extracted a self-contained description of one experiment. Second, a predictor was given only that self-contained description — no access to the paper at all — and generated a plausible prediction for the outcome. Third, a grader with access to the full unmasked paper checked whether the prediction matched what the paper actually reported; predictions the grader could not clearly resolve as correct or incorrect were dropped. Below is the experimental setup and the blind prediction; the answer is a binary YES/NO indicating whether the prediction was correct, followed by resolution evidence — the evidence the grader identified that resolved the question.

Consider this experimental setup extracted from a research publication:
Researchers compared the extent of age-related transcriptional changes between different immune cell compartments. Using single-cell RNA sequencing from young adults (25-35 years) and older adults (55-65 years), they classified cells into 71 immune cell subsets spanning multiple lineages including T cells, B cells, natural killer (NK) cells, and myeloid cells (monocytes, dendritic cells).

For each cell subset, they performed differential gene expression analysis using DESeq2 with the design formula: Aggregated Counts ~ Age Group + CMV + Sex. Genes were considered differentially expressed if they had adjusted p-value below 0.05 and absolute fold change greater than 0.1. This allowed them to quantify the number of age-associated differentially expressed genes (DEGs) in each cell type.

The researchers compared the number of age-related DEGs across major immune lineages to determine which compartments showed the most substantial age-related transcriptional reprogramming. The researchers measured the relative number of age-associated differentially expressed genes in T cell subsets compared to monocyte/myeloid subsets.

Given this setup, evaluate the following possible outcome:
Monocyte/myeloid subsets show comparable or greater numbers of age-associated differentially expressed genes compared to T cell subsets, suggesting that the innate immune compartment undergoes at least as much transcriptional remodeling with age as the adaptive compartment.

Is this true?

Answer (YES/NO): NO